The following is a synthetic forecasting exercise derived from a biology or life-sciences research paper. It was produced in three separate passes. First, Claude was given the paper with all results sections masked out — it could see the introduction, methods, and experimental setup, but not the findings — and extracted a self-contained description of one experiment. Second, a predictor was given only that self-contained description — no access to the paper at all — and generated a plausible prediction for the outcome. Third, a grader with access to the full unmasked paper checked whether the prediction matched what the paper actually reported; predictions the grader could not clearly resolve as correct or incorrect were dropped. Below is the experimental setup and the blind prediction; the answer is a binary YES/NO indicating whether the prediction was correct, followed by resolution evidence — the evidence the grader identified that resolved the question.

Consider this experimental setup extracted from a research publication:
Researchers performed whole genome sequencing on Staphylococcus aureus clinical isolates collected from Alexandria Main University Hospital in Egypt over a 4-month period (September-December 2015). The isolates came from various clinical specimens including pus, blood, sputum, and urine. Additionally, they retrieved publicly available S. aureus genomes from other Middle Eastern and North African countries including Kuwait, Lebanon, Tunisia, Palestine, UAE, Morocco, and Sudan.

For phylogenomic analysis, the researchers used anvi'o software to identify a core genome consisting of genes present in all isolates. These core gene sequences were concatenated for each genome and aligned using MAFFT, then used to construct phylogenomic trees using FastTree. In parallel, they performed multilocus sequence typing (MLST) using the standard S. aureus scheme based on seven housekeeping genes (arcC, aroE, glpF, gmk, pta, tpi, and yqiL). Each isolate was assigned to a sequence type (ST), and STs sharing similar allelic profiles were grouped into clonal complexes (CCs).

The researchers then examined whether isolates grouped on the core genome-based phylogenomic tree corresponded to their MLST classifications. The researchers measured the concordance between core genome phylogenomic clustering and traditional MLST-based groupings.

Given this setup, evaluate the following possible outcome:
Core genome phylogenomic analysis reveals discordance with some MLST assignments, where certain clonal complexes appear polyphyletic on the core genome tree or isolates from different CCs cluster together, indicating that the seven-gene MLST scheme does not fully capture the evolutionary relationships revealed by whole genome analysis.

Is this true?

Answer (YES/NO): NO